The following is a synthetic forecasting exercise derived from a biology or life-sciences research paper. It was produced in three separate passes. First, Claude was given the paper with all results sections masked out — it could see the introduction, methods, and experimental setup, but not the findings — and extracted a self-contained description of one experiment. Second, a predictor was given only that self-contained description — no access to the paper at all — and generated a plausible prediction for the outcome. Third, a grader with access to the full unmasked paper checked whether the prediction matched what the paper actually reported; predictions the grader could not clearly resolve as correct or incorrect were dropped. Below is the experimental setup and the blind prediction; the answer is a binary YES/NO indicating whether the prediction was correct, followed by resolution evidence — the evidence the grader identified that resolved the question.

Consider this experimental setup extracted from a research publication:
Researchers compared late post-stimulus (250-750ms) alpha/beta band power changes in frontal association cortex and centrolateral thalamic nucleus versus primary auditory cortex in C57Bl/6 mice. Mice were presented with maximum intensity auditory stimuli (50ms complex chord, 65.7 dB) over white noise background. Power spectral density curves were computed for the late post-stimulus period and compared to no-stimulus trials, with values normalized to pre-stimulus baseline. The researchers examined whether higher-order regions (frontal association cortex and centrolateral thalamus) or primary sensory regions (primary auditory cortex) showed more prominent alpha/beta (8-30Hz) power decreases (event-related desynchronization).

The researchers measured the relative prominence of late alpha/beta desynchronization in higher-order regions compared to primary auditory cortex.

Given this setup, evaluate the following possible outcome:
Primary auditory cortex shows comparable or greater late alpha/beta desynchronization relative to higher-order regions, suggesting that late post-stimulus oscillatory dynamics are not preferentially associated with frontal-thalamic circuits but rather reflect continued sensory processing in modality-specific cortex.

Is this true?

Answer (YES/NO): NO